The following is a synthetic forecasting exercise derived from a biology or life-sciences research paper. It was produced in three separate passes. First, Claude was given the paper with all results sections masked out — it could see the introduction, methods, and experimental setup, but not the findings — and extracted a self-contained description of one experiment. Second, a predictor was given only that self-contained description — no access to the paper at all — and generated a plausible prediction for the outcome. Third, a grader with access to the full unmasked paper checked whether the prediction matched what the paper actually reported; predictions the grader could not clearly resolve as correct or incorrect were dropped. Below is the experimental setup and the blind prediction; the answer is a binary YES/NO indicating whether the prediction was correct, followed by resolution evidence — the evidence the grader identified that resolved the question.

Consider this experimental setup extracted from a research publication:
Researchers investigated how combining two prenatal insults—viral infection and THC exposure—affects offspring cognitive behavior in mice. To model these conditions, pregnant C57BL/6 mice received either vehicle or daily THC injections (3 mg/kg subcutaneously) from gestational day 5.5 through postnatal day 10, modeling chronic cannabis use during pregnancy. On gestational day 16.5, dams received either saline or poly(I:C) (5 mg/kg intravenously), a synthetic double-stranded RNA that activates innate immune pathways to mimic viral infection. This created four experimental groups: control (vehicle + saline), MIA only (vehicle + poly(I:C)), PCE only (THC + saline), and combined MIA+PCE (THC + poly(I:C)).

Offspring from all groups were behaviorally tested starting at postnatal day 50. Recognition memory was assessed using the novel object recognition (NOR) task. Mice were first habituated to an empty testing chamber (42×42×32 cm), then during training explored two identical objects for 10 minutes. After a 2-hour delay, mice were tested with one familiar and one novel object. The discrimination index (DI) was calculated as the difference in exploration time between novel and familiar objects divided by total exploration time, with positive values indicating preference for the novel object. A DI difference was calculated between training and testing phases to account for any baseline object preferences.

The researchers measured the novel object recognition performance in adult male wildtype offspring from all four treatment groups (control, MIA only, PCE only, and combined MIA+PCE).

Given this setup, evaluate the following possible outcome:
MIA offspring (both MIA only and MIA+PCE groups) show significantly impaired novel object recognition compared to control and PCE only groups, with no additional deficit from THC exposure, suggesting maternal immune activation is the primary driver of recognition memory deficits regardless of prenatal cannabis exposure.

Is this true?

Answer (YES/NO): NO